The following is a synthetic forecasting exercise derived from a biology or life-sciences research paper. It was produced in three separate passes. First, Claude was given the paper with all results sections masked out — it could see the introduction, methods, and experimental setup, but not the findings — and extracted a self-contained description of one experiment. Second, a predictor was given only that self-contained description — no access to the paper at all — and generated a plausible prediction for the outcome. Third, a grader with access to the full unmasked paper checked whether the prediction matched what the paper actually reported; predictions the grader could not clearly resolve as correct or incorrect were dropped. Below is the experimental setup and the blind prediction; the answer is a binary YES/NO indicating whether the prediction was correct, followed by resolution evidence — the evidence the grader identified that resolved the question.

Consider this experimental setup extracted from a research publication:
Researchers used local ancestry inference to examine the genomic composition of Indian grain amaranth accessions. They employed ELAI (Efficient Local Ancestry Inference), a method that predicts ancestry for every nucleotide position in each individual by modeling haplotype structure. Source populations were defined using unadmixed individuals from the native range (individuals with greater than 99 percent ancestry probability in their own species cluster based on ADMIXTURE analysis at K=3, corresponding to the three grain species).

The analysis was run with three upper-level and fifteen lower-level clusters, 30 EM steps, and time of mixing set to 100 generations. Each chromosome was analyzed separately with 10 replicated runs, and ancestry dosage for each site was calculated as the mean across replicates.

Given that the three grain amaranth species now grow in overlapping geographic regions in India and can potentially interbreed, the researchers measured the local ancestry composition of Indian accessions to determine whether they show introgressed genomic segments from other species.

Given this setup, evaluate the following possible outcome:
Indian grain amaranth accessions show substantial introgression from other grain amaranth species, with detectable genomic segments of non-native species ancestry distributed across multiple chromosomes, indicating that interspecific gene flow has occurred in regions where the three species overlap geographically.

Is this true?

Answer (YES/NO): NO